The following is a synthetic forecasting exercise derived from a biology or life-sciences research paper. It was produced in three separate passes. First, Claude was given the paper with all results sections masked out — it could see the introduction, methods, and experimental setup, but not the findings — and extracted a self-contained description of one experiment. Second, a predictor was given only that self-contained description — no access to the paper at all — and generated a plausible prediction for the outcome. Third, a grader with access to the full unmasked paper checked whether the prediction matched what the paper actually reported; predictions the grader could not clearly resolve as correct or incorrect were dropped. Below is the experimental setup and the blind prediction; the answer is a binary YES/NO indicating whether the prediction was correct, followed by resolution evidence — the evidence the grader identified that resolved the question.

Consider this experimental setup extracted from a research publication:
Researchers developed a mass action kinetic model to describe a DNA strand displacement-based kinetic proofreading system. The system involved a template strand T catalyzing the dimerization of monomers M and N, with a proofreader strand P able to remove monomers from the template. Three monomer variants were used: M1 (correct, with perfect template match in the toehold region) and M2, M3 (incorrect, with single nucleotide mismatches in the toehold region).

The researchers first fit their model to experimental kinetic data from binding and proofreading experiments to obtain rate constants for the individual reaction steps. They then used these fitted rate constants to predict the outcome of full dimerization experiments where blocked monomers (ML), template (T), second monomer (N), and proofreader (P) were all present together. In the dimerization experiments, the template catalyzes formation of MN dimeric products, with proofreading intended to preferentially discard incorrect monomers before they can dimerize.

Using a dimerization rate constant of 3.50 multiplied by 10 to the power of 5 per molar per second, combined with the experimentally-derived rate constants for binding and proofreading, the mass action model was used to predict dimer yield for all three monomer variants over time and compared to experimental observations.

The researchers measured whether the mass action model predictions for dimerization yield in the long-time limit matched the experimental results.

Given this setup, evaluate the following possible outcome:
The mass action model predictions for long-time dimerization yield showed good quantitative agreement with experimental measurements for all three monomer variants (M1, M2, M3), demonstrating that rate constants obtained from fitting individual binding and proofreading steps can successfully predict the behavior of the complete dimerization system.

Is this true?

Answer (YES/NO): NO